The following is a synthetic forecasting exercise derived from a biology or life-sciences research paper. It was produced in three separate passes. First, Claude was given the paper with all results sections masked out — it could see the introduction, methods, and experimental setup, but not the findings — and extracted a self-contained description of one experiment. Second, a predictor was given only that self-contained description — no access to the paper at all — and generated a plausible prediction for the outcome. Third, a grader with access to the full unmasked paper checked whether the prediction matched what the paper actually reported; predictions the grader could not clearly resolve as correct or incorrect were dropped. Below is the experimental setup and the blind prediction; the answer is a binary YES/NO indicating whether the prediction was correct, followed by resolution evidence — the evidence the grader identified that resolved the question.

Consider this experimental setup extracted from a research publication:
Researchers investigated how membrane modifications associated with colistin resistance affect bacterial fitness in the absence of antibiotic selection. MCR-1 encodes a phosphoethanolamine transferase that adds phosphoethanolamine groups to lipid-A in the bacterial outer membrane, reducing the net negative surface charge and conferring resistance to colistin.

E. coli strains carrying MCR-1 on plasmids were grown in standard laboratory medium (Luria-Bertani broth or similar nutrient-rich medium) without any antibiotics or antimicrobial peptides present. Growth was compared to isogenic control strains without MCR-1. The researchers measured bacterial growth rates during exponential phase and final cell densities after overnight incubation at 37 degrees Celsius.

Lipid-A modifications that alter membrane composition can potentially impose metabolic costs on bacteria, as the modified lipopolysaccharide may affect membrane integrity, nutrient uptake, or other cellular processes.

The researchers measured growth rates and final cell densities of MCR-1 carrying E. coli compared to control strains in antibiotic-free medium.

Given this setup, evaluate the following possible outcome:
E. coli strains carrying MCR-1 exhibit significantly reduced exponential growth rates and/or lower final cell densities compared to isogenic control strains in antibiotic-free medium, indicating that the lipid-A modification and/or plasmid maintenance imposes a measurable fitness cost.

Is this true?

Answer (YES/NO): YES